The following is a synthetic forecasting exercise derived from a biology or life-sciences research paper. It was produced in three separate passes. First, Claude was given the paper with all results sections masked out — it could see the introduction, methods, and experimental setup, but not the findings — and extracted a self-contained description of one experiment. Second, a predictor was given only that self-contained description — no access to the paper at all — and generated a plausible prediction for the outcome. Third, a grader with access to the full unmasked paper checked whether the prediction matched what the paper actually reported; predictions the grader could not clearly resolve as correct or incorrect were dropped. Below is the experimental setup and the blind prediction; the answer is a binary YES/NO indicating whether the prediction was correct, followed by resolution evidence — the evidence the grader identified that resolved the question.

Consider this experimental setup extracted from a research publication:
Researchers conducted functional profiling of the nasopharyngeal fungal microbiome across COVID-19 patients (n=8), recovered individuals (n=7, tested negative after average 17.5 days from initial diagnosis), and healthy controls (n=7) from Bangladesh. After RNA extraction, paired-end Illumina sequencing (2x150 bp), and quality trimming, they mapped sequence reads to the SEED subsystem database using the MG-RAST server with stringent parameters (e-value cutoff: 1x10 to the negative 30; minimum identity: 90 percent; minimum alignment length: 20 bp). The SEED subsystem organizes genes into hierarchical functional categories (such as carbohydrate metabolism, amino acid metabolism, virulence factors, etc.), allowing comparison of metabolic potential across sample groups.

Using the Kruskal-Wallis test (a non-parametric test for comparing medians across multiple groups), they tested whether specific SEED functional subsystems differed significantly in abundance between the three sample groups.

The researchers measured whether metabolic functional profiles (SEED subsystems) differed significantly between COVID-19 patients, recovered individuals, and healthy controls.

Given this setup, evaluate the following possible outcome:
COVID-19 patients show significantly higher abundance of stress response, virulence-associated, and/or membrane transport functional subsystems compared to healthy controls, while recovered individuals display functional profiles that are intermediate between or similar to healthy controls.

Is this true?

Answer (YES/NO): NO